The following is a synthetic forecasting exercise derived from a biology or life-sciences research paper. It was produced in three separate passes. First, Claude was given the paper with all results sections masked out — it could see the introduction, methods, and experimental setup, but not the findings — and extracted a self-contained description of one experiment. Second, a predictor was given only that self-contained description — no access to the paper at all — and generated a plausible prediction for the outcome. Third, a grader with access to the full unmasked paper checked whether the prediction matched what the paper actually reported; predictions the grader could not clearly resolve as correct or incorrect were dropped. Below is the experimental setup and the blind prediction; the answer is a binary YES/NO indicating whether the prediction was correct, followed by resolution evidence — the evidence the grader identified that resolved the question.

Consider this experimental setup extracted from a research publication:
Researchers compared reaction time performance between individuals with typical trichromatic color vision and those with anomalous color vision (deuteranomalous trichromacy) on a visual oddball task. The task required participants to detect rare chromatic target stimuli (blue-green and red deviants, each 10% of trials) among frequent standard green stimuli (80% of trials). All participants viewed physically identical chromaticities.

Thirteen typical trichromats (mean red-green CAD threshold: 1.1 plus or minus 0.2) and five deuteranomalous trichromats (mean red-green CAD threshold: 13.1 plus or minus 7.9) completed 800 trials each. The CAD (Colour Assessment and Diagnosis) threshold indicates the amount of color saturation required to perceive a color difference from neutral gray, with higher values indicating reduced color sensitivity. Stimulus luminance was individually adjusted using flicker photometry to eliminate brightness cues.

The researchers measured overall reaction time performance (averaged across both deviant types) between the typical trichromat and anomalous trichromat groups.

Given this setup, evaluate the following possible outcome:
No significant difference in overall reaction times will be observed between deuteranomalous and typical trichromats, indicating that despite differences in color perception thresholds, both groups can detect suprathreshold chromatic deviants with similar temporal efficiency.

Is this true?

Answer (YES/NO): NO